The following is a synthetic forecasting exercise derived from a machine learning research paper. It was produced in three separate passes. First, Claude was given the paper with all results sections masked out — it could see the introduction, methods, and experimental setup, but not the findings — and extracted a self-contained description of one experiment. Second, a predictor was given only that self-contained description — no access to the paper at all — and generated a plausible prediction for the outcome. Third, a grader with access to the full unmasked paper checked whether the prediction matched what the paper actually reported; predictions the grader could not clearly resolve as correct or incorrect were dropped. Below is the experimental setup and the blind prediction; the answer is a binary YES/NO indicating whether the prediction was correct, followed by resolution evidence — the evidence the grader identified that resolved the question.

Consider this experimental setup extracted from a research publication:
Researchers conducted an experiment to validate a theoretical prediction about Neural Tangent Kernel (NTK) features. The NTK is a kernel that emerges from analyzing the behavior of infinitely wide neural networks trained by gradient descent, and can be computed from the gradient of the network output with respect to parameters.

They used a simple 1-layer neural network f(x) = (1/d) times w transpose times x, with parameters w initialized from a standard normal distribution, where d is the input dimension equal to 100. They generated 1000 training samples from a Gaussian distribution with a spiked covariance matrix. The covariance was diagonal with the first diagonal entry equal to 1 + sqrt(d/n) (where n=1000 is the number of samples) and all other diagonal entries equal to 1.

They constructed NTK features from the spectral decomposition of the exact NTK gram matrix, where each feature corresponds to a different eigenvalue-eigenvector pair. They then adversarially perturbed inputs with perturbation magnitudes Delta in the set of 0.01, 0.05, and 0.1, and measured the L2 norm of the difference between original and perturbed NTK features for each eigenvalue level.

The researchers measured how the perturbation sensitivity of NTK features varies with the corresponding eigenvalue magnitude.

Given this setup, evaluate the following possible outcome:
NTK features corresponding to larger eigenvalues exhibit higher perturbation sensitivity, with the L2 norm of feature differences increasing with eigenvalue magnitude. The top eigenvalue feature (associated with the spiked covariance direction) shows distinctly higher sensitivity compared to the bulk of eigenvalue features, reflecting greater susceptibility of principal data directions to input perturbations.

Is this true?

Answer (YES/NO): NO